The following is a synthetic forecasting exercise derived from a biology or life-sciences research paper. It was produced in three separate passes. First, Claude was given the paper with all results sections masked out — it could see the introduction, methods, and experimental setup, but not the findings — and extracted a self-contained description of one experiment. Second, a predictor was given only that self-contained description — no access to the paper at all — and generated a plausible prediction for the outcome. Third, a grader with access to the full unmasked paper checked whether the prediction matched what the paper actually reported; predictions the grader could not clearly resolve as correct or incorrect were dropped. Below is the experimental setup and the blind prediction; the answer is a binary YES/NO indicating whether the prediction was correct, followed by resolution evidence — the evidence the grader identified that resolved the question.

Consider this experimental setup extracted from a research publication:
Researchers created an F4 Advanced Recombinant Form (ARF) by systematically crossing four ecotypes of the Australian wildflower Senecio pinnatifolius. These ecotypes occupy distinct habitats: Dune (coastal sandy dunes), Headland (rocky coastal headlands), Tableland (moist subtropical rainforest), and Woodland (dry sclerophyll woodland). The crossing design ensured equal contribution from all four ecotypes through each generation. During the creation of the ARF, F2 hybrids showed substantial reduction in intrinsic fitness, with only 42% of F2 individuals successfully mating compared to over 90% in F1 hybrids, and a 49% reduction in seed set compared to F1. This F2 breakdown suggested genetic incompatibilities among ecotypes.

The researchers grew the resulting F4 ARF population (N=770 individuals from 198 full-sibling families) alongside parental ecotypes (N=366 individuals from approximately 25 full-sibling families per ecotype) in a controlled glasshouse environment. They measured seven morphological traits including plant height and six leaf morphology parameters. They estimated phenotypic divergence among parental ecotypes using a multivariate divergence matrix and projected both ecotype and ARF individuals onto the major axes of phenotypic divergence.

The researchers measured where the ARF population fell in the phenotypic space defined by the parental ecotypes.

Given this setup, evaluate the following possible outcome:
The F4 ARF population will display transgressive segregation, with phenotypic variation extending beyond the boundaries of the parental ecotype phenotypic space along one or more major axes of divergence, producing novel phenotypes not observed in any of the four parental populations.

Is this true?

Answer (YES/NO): NO